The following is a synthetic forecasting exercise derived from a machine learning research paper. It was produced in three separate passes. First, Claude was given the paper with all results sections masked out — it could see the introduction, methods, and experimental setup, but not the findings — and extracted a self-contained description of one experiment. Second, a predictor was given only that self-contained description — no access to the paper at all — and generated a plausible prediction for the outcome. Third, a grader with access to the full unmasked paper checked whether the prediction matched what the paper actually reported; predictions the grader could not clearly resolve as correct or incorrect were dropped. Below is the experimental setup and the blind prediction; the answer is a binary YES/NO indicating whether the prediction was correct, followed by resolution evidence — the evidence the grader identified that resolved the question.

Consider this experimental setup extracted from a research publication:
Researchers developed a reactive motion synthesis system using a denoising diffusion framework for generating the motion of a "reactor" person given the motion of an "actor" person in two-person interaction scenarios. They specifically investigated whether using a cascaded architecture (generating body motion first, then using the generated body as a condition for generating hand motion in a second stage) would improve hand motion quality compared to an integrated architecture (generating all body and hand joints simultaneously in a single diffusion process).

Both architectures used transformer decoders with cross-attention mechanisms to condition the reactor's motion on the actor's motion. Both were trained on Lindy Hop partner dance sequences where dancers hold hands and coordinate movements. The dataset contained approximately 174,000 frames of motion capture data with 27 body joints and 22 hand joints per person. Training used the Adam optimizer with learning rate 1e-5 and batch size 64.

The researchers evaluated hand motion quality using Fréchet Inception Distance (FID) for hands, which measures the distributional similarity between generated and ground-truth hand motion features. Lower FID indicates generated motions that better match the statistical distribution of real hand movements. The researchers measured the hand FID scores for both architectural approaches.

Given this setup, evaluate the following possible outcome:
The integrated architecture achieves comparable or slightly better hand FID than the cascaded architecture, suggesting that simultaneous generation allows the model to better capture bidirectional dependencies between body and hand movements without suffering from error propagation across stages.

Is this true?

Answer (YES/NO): NO